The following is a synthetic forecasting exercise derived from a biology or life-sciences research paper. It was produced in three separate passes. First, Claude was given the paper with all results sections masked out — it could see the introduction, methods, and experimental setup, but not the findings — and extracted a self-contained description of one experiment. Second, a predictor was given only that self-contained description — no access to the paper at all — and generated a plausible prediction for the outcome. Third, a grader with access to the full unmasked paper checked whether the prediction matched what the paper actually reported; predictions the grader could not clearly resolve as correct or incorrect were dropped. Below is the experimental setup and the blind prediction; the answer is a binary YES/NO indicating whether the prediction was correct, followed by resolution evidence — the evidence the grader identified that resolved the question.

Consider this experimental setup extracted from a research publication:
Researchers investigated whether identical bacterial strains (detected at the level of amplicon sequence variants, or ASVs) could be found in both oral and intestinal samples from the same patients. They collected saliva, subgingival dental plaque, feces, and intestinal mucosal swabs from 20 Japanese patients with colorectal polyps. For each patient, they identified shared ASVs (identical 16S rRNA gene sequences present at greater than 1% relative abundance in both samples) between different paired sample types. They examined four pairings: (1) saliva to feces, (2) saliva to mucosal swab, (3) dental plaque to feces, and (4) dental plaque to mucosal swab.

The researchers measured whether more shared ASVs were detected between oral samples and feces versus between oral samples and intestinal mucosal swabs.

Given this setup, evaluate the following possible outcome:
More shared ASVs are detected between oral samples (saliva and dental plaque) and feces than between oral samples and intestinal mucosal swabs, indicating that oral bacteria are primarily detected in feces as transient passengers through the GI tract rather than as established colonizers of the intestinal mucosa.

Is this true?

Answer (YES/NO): NO